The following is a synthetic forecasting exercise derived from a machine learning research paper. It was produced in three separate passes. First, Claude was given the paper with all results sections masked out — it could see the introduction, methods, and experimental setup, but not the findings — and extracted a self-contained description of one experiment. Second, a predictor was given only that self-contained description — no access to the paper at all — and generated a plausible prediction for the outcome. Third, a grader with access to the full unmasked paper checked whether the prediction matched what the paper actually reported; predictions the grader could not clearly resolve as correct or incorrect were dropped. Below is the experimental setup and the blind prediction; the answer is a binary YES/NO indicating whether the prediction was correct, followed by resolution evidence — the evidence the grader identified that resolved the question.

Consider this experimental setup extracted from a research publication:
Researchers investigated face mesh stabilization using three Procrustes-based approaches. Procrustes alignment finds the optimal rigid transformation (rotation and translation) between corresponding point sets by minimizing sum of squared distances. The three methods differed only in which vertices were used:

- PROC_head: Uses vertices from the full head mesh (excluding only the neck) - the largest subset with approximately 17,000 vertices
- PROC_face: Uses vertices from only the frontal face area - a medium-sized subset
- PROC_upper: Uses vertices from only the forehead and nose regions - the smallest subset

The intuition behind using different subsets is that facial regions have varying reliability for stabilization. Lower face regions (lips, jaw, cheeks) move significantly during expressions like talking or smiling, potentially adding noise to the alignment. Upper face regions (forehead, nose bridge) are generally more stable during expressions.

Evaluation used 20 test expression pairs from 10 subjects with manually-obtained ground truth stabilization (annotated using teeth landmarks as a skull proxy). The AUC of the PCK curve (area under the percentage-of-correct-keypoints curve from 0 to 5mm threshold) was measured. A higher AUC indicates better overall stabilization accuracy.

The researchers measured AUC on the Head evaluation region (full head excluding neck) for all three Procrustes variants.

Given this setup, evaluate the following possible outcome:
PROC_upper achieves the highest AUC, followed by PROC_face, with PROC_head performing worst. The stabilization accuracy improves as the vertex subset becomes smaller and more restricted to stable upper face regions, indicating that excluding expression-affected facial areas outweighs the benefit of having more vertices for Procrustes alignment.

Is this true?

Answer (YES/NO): YES